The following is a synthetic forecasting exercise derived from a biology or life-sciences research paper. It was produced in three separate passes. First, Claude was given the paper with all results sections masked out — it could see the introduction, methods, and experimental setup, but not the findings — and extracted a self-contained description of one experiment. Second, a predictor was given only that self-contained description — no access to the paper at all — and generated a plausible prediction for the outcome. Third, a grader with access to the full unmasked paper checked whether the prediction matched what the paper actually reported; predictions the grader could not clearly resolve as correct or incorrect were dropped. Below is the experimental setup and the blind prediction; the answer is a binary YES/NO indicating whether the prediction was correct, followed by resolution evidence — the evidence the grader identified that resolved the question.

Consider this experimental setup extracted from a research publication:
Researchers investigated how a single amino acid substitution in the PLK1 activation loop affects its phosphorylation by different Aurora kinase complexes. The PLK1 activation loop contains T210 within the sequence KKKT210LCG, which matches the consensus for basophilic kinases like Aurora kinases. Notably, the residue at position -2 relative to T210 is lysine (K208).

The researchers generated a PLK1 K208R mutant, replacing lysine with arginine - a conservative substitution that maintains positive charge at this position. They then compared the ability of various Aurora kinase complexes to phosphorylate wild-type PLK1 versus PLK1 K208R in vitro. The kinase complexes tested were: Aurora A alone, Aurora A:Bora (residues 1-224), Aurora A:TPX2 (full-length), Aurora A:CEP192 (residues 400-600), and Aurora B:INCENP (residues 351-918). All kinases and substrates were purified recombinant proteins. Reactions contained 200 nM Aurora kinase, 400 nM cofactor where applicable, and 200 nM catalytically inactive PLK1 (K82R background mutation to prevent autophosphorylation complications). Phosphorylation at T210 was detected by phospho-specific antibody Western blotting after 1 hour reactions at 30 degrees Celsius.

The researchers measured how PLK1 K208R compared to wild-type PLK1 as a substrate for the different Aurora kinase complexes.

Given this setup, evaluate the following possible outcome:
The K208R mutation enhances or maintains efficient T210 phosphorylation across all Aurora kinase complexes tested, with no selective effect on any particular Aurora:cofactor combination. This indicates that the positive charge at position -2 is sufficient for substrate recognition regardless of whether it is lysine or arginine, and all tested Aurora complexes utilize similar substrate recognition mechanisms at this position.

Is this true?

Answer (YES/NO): NO